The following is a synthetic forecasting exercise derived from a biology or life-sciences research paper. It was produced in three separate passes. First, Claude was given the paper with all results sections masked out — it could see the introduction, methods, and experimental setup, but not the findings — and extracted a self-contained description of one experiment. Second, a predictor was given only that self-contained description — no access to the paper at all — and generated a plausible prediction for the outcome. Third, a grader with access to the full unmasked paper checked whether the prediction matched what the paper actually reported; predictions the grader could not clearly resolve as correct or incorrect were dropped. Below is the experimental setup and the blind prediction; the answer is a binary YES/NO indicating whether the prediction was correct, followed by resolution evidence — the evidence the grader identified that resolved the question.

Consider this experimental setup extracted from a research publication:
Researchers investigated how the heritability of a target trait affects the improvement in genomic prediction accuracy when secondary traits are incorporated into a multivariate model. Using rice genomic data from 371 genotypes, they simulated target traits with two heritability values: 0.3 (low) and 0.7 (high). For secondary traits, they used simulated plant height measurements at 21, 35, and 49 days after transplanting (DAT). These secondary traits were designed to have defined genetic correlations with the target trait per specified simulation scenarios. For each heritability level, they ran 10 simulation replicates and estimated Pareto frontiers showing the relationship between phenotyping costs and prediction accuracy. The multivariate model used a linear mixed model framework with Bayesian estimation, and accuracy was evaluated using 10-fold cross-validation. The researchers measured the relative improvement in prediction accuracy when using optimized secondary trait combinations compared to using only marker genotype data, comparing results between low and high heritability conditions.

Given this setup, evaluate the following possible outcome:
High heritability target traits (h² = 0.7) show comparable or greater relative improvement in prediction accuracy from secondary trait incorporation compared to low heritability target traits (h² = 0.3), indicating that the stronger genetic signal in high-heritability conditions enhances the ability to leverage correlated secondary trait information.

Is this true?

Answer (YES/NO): NO